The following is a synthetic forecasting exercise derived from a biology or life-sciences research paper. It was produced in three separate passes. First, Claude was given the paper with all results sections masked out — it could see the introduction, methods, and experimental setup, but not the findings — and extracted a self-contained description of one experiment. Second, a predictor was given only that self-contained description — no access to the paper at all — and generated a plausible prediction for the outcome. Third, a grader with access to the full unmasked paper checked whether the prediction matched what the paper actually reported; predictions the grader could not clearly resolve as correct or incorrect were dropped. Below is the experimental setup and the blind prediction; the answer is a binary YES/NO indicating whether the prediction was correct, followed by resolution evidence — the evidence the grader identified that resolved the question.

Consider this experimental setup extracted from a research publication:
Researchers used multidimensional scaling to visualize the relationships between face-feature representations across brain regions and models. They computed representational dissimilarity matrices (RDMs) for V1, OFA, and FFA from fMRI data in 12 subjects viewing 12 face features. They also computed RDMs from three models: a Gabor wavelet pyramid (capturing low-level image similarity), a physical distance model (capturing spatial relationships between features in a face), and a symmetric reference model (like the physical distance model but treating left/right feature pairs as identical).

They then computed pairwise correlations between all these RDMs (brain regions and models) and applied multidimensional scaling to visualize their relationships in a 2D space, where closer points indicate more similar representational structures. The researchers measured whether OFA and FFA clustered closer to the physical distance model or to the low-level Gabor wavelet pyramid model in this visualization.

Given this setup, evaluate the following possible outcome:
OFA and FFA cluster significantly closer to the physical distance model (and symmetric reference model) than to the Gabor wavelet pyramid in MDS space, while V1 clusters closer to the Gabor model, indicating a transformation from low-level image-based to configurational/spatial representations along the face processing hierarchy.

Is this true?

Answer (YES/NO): YES